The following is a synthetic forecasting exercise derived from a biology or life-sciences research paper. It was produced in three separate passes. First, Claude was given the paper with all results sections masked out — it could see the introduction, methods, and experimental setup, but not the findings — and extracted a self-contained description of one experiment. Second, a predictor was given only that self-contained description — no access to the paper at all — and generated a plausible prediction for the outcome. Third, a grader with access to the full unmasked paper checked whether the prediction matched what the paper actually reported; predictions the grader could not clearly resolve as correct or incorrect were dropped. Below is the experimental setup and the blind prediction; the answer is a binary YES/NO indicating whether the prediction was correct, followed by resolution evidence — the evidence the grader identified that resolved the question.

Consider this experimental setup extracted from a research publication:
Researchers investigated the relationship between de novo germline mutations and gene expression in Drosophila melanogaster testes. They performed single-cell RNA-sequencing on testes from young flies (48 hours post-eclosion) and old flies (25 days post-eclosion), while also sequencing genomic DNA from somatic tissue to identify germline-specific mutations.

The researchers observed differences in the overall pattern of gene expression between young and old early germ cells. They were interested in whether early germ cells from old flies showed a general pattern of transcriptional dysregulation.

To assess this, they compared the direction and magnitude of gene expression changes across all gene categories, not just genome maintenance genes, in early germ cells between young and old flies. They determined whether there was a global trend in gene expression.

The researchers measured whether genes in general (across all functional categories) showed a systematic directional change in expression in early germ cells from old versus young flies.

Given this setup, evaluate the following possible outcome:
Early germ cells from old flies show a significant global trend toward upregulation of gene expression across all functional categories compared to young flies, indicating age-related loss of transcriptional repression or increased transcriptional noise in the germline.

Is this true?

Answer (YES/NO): NO